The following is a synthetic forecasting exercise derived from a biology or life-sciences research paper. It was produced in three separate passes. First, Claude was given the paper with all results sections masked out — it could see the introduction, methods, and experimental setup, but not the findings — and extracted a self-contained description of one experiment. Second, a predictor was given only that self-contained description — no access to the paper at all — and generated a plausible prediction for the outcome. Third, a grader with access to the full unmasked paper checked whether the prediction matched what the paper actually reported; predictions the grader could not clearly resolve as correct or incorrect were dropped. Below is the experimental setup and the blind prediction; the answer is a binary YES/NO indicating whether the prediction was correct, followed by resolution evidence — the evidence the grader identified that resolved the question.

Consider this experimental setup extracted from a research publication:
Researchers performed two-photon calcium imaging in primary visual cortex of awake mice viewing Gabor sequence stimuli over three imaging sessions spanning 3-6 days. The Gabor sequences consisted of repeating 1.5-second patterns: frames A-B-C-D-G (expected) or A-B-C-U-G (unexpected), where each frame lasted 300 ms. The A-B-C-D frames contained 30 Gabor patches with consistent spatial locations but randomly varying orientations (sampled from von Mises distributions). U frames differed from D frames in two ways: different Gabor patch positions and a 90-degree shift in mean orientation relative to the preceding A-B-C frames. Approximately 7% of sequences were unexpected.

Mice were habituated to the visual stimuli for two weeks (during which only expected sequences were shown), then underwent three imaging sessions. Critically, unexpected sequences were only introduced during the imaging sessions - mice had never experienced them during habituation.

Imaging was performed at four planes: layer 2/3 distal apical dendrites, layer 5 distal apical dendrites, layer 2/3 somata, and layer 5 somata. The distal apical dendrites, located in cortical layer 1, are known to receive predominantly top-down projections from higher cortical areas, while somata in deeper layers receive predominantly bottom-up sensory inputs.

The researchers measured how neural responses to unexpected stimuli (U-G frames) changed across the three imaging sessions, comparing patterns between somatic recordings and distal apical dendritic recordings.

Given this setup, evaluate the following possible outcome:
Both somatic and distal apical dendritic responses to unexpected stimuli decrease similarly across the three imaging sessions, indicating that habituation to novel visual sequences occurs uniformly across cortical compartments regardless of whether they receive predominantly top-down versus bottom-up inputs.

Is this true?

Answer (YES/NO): NO